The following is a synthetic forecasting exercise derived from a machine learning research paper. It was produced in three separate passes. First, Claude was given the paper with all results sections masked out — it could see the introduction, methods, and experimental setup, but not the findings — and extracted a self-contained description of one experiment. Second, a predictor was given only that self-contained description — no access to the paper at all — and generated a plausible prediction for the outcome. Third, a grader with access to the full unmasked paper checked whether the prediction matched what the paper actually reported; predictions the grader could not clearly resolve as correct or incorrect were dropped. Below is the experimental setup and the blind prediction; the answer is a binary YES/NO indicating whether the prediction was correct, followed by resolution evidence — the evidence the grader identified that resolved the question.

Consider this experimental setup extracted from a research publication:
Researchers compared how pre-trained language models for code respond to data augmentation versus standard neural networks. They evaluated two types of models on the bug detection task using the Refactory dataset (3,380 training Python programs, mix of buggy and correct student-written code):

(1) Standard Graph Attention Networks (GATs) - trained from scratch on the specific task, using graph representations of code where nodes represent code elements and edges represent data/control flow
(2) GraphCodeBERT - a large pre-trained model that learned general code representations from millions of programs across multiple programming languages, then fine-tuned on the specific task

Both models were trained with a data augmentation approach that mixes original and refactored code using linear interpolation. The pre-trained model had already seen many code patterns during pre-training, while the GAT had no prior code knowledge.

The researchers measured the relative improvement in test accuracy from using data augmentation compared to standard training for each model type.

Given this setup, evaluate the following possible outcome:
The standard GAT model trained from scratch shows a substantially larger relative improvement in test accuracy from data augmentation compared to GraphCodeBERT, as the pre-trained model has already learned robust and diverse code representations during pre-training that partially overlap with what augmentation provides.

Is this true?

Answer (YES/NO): YES